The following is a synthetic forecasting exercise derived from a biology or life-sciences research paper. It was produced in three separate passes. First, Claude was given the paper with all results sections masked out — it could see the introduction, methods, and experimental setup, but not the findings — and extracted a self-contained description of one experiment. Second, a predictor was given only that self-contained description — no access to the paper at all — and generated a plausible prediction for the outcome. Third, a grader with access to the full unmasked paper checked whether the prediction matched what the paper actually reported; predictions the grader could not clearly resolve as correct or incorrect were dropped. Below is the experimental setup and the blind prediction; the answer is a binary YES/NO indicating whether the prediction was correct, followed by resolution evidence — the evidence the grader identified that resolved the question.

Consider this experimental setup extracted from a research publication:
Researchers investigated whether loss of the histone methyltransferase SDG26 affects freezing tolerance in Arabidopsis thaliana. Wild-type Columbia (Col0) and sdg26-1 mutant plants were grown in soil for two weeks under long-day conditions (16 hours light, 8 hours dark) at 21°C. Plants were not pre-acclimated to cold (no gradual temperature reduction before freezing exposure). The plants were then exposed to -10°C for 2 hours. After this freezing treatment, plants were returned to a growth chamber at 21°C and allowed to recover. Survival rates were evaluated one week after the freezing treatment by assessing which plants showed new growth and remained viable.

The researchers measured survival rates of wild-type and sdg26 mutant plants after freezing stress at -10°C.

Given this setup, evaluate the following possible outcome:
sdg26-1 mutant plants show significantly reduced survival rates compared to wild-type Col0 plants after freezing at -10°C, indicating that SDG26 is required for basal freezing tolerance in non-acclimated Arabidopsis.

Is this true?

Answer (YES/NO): NO